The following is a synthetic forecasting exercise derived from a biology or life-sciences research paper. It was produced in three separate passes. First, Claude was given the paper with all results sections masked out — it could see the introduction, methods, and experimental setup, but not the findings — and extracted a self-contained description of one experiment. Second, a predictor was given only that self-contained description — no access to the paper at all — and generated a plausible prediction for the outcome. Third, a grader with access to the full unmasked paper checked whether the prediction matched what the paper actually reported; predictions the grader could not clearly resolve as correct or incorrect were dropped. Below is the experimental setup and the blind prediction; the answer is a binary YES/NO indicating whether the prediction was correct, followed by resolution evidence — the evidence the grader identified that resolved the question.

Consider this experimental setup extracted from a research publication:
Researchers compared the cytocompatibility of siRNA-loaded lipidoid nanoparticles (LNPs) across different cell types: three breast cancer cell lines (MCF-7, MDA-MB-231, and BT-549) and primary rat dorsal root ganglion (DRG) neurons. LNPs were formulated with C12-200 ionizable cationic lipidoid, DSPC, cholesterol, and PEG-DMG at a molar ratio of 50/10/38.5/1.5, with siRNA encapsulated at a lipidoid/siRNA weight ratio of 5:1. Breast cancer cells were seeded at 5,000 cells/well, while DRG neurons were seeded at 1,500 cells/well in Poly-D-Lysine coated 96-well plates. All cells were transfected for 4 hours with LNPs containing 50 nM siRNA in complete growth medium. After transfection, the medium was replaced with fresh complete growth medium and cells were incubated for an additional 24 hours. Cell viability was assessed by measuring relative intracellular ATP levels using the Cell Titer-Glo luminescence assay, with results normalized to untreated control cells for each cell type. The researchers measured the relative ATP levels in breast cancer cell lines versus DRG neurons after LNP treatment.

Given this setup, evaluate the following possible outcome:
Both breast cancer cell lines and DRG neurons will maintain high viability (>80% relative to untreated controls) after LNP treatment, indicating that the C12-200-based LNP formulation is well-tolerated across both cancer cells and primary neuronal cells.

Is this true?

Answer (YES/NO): YES